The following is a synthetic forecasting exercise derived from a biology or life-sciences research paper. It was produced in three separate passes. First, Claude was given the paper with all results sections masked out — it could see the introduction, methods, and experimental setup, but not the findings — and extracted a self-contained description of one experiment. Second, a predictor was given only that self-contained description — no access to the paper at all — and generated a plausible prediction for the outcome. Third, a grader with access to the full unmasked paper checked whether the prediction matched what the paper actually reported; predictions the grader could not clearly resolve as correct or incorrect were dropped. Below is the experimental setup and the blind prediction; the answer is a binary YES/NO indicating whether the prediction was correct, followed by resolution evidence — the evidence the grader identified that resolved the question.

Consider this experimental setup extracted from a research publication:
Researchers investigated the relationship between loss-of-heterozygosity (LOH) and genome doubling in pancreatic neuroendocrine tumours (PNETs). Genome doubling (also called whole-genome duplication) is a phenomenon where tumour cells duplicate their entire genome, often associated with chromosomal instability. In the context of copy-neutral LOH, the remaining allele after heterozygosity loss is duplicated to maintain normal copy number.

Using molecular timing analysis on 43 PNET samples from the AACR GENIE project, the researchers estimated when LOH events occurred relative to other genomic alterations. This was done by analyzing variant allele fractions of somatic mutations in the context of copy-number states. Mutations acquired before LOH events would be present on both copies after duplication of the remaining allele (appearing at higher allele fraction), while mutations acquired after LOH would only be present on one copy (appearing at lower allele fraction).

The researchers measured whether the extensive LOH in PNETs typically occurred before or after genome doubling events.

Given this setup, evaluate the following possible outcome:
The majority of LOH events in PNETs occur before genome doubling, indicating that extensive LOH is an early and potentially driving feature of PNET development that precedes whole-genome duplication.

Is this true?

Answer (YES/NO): YES